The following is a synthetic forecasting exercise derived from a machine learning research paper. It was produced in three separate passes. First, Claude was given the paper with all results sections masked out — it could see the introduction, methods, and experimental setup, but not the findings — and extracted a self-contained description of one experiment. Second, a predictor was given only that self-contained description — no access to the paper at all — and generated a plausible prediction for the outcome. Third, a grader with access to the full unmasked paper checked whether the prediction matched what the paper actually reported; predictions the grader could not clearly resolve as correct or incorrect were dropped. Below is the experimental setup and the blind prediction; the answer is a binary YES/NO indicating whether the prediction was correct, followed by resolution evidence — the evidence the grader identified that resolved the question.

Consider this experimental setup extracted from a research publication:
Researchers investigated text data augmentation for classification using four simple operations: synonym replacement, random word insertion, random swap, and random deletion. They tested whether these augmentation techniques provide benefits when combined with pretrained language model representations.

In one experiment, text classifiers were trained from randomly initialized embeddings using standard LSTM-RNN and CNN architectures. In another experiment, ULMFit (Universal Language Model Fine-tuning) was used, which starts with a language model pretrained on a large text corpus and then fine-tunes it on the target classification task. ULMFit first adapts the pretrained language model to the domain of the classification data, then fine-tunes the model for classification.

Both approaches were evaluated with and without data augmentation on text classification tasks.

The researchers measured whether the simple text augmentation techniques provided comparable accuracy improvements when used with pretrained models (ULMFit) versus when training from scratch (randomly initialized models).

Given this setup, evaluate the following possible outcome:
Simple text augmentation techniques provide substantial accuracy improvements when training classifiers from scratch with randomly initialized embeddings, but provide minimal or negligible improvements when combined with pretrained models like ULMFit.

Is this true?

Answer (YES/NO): YES